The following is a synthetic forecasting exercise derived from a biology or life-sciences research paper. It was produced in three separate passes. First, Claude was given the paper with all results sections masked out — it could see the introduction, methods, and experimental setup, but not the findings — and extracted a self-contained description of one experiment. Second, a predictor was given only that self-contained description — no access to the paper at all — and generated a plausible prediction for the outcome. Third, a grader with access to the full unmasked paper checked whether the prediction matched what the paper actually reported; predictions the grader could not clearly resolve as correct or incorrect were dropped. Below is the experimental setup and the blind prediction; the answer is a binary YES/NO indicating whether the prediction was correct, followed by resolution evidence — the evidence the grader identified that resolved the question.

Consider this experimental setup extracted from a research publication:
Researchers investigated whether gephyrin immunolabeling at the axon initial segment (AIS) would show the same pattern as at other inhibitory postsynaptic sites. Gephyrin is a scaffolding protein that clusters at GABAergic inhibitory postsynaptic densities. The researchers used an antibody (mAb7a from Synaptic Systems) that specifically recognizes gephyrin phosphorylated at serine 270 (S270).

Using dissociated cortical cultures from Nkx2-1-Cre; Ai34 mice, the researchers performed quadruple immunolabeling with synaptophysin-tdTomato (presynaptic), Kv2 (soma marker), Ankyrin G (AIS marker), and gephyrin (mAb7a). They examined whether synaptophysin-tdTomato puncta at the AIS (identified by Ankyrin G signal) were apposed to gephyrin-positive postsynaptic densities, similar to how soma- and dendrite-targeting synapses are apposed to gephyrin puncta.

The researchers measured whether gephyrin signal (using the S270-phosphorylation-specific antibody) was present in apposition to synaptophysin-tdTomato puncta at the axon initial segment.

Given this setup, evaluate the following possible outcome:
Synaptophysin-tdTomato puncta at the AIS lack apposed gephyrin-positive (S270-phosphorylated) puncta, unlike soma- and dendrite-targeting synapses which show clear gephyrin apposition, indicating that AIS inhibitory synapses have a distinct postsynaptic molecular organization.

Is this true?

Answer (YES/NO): YES